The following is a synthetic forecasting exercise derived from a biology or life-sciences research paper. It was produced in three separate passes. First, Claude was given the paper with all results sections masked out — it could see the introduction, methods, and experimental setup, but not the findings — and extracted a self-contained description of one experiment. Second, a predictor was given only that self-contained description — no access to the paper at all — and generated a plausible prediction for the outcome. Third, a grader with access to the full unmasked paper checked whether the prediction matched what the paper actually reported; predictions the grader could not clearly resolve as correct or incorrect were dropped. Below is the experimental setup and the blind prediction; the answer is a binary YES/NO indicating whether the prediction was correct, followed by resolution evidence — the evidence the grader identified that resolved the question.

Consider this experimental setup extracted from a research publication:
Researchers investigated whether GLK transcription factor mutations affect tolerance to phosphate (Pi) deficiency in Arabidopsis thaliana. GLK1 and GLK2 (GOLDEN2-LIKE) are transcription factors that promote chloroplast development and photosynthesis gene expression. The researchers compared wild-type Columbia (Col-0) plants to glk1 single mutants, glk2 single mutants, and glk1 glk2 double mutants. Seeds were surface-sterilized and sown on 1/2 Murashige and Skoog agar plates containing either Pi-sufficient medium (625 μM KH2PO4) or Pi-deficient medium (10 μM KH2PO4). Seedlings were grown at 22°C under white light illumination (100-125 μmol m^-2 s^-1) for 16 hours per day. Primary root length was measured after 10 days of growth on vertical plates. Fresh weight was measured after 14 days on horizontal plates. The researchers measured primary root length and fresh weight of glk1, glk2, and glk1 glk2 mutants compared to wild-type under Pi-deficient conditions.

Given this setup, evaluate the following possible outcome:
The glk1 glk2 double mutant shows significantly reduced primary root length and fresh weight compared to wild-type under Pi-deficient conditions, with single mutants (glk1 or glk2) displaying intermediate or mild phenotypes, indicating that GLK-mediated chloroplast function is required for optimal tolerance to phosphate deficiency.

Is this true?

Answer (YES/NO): NO